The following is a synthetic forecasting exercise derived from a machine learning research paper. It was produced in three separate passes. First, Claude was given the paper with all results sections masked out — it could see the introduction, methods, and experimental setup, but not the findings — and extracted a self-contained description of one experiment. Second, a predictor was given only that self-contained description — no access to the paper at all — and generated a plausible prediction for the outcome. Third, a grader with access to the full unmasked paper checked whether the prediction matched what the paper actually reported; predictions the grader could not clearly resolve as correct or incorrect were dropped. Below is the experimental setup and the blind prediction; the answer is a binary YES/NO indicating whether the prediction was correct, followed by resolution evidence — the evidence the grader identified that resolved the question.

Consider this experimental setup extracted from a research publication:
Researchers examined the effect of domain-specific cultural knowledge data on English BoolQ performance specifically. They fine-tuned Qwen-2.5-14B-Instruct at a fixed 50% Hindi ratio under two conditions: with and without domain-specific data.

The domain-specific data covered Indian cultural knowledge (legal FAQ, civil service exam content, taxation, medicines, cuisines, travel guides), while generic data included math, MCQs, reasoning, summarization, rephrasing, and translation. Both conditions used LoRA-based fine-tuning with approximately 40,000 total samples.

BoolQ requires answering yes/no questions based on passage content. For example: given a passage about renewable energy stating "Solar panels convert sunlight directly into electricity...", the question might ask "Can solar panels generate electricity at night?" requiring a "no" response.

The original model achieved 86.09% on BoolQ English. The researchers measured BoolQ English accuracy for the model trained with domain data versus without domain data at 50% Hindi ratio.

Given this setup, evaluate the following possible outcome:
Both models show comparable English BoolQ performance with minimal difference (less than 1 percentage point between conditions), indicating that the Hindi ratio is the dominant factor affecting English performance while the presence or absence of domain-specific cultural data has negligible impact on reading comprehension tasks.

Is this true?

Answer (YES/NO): NO